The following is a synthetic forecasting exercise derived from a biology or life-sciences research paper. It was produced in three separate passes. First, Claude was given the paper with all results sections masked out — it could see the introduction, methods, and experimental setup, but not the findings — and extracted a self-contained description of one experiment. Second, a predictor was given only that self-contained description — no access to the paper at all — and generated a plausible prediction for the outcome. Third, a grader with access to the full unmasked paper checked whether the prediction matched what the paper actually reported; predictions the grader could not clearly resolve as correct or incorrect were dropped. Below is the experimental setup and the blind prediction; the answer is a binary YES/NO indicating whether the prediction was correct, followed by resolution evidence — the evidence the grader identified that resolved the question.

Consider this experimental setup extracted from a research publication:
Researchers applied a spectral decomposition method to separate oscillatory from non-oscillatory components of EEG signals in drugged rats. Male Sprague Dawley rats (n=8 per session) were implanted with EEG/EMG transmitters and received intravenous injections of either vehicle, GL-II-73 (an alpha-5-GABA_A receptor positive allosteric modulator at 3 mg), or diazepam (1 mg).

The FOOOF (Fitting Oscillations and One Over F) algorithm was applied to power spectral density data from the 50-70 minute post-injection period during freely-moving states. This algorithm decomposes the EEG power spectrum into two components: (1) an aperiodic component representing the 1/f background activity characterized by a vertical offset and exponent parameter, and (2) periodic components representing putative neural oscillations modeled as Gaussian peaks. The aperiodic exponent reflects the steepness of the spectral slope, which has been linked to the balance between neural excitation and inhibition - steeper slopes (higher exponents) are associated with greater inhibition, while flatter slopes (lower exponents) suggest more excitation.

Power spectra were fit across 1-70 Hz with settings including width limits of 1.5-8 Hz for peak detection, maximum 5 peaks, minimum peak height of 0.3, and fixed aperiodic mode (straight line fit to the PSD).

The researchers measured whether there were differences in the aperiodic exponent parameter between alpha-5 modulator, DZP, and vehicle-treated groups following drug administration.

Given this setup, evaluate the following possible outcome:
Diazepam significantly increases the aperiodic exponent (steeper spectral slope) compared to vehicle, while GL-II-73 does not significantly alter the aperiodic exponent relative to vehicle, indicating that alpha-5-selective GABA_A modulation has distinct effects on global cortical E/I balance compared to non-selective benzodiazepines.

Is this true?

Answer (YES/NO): NO